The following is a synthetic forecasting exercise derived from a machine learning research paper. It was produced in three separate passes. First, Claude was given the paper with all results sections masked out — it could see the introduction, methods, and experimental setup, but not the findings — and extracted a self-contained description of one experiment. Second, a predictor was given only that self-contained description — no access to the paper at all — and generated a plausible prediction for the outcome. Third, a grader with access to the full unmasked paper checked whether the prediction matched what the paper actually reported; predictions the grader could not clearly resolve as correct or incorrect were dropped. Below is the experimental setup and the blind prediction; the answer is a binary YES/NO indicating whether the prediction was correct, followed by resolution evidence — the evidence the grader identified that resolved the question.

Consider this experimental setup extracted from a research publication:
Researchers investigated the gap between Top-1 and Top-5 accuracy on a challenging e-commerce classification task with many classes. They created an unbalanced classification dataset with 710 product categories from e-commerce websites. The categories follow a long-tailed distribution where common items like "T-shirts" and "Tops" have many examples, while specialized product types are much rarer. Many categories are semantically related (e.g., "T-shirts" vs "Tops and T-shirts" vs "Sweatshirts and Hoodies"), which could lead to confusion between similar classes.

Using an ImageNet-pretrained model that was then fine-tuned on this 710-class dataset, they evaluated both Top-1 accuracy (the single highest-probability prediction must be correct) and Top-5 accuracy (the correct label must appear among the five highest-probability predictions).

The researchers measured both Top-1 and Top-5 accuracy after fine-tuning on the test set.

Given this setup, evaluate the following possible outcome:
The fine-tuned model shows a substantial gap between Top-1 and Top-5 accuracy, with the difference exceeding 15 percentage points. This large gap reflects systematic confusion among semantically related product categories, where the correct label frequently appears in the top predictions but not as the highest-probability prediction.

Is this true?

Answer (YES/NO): NO